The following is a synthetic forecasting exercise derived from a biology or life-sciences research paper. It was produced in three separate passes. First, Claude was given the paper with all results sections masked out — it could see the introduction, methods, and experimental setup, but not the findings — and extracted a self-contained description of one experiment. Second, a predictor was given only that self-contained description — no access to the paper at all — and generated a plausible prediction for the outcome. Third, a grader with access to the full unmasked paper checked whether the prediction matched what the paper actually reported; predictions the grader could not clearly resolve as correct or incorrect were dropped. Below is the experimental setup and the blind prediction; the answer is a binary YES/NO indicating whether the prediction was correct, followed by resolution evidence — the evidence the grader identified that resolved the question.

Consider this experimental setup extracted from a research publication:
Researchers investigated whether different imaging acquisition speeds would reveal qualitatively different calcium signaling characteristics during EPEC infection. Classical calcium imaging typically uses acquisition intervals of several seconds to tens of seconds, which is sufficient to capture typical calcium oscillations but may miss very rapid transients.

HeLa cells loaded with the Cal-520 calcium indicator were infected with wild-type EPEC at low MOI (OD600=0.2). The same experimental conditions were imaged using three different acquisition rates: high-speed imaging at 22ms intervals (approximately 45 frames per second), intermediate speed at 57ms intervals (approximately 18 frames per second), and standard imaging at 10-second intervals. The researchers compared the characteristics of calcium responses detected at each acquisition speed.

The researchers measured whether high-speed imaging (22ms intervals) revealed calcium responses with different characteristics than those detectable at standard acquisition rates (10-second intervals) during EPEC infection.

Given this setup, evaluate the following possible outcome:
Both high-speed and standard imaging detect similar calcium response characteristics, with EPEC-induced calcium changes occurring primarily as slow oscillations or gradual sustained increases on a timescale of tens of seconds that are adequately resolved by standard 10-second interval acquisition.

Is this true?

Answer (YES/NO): NO